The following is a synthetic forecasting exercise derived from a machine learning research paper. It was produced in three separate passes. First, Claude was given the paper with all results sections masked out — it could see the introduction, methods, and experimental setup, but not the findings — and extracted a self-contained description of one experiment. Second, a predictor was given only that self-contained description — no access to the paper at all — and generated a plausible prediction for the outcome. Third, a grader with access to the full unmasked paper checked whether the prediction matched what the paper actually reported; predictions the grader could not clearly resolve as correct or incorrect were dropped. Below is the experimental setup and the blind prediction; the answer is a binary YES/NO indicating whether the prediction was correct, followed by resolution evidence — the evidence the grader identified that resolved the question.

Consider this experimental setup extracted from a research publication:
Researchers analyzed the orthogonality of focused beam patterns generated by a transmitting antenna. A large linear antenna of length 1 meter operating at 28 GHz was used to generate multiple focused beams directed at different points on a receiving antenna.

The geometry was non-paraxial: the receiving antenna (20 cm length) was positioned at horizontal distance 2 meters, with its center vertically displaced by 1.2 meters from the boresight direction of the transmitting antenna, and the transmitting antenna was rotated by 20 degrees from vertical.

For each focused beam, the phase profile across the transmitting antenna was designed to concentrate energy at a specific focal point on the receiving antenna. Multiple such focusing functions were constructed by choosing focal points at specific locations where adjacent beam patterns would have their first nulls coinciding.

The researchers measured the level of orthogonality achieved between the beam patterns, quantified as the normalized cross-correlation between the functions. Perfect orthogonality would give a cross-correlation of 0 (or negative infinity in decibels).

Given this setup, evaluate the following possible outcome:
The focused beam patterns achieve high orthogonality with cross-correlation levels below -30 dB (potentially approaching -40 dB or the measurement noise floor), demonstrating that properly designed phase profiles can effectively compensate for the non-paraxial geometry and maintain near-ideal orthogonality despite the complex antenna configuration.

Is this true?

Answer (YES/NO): NO